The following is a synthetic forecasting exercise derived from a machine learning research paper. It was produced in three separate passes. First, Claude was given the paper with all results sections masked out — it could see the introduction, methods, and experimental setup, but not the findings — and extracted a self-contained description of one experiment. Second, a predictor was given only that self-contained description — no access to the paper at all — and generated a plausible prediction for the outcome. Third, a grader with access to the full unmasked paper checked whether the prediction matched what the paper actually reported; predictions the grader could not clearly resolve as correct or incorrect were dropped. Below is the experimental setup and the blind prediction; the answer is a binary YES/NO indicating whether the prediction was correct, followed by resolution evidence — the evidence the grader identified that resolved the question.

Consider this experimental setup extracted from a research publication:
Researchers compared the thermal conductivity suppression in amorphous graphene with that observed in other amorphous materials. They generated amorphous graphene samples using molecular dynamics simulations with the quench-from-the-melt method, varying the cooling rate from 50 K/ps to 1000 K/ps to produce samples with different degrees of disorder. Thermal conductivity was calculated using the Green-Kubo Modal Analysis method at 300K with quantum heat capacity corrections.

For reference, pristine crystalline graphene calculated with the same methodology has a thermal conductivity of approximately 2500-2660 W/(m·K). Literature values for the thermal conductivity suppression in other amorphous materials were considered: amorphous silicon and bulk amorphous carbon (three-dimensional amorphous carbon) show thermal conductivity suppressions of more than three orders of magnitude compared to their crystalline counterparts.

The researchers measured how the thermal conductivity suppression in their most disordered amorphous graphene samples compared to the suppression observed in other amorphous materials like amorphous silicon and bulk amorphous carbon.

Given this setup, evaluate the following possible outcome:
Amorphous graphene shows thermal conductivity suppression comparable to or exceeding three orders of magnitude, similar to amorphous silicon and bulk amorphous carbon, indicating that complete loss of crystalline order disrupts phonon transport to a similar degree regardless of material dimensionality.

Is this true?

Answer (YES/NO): NO